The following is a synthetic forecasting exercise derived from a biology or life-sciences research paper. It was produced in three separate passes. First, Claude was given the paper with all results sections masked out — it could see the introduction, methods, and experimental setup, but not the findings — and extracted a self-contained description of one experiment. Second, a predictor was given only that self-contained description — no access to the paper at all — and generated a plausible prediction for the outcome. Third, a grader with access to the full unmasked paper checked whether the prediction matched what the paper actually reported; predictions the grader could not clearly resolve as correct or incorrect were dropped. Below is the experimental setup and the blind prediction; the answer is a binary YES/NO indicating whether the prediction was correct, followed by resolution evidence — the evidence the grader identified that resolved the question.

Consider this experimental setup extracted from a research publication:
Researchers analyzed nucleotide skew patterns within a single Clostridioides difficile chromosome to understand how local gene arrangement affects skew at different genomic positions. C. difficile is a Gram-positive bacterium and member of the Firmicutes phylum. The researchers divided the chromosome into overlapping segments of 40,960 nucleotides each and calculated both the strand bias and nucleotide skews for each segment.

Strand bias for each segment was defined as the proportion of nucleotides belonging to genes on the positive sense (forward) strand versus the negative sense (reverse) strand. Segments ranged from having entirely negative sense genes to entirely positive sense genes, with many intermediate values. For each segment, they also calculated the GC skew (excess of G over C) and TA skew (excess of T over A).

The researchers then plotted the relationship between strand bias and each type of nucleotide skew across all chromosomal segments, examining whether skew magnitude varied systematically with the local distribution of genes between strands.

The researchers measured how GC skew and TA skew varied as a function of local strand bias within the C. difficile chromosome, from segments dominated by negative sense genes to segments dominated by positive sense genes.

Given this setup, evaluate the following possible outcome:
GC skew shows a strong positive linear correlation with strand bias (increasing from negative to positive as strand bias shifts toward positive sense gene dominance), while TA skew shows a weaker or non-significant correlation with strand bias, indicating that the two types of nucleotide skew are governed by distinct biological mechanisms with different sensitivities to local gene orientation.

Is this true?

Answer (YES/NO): NO